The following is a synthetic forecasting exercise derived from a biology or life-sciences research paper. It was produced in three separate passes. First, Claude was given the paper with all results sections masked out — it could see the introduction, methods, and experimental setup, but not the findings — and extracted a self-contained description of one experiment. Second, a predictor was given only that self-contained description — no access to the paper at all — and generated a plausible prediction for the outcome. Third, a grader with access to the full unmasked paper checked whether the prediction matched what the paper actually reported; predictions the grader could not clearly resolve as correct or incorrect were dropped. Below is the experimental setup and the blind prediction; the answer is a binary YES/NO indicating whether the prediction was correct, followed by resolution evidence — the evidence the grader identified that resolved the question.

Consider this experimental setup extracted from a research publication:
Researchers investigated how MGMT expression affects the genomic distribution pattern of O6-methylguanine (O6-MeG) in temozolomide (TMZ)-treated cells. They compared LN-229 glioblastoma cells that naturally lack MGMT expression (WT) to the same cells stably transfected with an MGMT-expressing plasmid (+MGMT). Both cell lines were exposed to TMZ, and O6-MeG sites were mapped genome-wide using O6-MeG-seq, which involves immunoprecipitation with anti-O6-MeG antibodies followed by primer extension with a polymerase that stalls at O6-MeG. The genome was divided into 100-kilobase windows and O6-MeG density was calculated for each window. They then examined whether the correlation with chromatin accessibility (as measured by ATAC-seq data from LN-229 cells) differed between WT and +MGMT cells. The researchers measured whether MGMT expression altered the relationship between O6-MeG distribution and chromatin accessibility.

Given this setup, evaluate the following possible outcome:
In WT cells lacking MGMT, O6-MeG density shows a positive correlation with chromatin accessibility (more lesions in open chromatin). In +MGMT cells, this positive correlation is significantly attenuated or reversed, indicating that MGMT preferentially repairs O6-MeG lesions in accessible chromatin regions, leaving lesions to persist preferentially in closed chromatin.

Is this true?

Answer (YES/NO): NO